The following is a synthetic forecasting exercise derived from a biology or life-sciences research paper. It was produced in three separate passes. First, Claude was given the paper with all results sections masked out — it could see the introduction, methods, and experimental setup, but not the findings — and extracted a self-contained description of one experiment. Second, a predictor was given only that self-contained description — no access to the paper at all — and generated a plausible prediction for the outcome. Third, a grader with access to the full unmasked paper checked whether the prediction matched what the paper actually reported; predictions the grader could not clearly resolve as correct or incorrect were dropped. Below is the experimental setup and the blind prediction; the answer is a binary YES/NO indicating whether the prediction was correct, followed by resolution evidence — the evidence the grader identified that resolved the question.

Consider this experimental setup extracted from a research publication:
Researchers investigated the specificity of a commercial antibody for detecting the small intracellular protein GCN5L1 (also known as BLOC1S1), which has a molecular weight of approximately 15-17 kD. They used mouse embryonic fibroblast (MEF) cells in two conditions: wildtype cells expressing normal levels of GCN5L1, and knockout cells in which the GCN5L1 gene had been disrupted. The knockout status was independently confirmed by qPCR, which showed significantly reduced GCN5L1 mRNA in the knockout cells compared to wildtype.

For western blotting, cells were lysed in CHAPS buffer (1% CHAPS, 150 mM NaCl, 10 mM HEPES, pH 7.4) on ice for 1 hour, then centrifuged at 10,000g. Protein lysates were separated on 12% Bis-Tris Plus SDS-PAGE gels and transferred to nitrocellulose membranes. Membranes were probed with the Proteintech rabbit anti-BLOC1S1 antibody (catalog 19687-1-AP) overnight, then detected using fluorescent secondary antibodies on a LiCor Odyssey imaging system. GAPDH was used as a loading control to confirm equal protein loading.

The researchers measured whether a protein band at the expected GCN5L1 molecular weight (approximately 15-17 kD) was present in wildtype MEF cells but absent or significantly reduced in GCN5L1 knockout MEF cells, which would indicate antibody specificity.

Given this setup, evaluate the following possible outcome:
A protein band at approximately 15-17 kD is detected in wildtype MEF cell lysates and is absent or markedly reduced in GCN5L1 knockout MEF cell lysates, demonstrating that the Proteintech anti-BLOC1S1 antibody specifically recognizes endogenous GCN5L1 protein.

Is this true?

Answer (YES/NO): NO